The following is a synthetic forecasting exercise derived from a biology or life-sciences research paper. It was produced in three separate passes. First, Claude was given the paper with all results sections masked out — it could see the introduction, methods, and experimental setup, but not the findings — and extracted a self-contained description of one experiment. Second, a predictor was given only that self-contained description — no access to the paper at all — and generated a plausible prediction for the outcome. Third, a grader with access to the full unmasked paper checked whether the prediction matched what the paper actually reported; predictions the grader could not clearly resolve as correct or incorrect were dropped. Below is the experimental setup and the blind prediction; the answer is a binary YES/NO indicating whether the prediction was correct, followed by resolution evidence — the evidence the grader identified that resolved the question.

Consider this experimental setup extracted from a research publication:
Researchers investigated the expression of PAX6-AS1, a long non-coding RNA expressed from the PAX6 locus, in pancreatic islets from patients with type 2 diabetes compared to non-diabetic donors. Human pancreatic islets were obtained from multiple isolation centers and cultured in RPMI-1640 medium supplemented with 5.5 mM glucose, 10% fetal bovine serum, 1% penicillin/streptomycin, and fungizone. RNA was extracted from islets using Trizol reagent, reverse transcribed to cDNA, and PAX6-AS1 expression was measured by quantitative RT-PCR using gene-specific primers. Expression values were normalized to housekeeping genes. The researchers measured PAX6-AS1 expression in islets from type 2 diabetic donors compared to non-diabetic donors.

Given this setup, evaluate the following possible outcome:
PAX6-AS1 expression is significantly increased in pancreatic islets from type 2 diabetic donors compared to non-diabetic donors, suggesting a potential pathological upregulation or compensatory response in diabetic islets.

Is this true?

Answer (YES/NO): YES